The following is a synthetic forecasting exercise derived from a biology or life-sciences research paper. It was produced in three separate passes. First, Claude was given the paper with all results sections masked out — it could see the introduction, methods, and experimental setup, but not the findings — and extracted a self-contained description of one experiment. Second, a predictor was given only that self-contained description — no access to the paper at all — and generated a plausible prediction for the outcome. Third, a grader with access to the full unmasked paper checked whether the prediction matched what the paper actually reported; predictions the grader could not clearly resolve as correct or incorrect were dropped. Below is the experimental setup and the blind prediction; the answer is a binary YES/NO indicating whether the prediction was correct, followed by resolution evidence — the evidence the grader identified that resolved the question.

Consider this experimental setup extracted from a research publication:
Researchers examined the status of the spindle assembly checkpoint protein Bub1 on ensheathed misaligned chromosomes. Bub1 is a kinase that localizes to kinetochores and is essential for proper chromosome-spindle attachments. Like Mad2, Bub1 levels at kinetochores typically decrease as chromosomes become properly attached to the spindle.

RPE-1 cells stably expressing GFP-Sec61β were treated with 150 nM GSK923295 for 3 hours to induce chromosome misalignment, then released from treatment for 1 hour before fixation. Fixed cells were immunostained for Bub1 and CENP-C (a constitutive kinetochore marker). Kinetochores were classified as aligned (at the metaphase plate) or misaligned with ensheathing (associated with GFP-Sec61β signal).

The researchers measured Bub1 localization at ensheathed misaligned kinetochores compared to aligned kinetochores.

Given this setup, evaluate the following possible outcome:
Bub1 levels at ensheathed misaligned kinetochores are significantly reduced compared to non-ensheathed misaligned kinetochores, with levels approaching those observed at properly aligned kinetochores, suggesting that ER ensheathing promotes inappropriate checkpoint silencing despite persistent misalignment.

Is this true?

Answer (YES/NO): NO